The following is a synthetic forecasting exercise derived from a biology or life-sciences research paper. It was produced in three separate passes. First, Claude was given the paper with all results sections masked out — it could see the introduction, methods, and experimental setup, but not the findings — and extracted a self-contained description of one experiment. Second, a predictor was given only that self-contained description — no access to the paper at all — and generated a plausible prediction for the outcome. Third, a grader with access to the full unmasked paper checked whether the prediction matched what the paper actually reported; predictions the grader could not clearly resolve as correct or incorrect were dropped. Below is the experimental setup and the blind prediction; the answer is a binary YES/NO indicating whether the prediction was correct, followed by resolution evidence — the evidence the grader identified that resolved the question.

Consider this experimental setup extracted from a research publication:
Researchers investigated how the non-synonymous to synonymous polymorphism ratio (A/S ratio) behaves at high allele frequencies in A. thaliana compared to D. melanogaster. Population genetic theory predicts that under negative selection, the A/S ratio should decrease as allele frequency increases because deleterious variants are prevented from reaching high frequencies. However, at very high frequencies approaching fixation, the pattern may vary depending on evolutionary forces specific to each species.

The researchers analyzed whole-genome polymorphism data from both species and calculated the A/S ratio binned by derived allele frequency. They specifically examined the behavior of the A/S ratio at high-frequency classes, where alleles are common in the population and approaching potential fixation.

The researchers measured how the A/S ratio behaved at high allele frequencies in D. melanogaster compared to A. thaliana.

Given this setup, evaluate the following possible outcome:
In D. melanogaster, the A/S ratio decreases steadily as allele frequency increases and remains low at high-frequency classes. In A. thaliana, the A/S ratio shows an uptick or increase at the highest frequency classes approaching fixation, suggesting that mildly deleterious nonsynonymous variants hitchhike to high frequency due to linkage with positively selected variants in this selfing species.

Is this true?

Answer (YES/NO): NO